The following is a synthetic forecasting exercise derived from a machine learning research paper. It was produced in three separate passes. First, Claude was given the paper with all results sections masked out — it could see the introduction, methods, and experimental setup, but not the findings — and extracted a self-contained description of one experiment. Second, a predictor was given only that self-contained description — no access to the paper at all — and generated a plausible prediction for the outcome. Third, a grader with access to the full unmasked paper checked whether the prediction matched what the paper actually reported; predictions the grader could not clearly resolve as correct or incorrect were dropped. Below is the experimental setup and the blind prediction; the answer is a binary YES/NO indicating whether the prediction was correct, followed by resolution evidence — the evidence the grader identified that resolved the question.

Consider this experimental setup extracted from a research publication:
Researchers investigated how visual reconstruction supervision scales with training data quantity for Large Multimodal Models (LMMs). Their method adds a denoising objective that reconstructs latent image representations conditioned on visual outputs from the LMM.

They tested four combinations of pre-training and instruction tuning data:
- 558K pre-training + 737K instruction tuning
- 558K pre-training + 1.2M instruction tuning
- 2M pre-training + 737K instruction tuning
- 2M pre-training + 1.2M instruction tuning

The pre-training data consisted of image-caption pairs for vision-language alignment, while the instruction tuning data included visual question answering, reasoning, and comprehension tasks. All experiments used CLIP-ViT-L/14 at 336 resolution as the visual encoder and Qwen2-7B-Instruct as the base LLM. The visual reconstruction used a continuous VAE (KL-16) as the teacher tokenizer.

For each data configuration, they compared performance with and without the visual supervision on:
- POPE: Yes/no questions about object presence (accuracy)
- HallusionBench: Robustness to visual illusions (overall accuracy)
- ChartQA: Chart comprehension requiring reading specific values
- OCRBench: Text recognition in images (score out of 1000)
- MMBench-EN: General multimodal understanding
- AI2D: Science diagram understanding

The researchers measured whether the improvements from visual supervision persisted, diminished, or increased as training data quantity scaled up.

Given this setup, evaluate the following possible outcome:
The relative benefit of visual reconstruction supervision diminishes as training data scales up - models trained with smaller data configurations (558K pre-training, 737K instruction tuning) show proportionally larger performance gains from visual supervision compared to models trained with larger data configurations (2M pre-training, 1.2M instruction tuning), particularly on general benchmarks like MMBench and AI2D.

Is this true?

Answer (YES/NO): NO